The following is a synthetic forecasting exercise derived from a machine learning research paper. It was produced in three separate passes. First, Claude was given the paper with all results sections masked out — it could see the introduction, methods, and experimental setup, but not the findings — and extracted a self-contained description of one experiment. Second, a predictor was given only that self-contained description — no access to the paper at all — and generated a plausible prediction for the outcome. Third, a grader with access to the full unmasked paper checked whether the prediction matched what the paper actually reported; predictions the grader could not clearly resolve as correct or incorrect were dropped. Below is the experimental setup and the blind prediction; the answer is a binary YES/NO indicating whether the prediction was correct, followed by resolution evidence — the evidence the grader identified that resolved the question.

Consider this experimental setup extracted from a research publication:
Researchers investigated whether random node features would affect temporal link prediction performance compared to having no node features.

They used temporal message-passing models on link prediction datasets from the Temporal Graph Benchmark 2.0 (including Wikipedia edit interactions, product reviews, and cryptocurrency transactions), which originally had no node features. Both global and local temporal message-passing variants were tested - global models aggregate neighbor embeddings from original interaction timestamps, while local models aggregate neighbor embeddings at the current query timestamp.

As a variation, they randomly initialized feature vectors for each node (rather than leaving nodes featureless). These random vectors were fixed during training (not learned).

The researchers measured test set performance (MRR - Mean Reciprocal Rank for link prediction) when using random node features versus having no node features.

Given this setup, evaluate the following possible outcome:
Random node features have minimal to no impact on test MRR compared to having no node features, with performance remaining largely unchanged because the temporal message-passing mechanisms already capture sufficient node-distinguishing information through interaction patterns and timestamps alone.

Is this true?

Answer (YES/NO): YES